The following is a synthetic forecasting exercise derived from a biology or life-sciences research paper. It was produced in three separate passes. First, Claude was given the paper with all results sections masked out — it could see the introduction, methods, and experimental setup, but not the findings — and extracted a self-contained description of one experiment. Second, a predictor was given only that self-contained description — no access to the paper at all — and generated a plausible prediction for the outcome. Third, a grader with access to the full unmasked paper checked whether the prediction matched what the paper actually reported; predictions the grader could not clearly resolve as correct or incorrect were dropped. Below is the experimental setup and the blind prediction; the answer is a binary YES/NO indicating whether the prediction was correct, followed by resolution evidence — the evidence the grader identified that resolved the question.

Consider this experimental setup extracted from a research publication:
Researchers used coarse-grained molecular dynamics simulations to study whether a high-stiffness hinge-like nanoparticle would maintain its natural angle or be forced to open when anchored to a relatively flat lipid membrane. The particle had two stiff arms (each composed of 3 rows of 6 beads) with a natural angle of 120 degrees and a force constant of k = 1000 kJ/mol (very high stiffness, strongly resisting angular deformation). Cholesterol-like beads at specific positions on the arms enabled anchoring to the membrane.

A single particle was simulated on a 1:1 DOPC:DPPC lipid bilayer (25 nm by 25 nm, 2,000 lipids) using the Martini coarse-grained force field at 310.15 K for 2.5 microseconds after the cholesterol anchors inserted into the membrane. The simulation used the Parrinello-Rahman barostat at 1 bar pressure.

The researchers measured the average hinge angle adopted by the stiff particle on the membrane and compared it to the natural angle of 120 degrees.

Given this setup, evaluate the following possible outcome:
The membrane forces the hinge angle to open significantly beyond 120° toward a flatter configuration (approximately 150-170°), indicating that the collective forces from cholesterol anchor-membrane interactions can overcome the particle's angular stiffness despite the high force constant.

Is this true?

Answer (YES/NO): NO